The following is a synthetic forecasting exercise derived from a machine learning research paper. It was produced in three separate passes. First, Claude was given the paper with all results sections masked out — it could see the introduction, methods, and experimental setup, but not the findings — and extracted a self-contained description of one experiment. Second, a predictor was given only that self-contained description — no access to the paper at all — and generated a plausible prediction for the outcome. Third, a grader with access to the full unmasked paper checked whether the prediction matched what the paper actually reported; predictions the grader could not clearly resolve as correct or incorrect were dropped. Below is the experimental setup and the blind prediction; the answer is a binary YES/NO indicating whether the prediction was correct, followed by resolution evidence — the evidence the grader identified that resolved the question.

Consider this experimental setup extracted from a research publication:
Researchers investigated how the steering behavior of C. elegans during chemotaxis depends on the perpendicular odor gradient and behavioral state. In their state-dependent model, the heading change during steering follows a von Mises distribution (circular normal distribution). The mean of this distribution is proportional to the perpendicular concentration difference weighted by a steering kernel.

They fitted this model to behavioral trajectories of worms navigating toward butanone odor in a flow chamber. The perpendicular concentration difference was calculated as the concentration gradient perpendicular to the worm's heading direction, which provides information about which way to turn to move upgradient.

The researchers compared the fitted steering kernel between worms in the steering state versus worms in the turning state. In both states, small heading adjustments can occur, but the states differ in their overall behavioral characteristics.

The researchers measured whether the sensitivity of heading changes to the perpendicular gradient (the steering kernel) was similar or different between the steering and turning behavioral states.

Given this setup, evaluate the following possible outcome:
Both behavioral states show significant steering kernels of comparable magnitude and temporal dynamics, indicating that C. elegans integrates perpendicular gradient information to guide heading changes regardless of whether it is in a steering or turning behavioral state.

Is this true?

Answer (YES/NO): NO